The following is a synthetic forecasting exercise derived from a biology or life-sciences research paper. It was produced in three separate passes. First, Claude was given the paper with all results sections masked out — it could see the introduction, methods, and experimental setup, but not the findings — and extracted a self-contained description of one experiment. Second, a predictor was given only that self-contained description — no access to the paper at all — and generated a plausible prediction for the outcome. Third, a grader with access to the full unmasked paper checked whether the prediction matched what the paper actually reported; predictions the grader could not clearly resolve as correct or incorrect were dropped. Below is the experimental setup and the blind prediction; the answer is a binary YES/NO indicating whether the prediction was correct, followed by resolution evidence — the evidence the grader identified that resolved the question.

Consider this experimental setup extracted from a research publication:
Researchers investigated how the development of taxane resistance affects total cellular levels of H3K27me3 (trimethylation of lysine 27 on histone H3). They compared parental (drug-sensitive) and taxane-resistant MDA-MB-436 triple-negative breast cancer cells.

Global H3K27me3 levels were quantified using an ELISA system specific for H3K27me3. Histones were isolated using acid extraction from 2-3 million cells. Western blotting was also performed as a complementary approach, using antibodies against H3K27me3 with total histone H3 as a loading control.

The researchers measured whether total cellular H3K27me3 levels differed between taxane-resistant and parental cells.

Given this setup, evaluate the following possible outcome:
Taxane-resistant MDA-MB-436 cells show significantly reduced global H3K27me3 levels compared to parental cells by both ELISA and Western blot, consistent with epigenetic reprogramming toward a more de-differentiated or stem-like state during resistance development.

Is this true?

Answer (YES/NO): NO